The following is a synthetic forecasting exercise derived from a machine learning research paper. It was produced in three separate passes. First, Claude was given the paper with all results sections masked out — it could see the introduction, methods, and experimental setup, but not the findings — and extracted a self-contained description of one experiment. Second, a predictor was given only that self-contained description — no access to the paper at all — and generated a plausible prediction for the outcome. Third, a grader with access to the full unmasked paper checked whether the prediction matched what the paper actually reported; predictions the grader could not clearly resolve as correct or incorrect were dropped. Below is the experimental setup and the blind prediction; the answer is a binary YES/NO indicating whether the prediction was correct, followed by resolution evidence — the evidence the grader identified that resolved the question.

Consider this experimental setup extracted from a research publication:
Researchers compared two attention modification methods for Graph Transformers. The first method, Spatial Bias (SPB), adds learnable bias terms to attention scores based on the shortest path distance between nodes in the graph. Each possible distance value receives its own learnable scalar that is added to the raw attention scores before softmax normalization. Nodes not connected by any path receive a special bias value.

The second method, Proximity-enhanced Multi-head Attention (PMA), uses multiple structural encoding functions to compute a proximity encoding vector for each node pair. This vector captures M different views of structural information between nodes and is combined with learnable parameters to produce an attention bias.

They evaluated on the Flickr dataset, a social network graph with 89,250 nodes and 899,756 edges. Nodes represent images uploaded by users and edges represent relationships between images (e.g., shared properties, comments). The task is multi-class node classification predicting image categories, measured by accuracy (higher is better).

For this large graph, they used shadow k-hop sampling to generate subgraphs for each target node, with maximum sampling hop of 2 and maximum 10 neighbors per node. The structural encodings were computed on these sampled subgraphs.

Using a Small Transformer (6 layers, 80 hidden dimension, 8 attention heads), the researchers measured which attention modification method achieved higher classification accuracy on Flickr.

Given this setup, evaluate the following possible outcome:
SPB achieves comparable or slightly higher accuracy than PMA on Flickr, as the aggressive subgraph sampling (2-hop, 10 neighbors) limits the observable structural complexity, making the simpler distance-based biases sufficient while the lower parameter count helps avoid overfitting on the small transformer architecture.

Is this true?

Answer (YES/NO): YES